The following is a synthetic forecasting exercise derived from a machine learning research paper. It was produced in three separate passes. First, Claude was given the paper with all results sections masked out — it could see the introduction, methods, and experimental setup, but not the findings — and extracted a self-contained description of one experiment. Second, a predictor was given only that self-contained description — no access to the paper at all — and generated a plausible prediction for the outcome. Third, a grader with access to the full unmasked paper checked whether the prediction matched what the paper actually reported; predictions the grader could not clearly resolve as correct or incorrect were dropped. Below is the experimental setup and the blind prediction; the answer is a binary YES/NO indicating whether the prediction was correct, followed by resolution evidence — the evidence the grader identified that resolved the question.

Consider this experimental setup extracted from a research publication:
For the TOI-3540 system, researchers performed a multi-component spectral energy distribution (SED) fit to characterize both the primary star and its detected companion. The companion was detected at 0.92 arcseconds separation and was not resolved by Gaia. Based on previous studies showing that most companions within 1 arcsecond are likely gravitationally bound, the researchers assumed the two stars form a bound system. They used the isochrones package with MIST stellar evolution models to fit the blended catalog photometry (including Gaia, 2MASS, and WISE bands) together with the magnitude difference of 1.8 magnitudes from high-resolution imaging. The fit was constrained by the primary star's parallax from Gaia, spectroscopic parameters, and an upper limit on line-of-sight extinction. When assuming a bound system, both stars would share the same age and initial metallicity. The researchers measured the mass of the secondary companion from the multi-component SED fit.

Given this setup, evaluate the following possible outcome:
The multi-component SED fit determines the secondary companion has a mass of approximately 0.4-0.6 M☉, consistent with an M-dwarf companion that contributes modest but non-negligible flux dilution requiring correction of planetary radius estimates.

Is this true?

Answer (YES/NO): NO